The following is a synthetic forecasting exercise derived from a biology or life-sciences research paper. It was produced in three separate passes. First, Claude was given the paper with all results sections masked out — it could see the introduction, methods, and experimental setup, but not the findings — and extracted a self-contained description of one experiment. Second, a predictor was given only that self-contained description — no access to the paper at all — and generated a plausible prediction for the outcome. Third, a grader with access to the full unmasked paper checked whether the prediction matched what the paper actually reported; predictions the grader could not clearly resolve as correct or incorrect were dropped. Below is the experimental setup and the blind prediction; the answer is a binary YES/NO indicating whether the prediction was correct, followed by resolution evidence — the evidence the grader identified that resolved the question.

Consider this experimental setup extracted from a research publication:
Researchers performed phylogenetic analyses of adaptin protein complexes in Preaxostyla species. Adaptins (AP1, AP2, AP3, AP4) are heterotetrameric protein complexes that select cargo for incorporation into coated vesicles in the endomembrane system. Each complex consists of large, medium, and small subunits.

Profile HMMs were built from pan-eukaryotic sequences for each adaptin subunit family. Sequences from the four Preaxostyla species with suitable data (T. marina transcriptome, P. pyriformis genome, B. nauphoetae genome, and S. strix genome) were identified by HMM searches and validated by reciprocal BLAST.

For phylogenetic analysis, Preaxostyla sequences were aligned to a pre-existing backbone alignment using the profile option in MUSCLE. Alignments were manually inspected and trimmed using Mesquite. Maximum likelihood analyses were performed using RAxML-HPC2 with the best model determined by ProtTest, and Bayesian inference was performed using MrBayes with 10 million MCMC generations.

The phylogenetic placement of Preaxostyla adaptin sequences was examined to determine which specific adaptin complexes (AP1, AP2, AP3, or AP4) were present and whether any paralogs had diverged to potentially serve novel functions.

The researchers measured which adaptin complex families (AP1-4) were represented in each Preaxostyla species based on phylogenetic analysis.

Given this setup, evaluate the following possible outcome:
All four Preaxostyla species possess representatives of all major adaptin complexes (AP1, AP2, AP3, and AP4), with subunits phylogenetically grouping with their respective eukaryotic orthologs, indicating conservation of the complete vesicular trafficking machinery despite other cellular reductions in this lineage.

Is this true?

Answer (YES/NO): NO